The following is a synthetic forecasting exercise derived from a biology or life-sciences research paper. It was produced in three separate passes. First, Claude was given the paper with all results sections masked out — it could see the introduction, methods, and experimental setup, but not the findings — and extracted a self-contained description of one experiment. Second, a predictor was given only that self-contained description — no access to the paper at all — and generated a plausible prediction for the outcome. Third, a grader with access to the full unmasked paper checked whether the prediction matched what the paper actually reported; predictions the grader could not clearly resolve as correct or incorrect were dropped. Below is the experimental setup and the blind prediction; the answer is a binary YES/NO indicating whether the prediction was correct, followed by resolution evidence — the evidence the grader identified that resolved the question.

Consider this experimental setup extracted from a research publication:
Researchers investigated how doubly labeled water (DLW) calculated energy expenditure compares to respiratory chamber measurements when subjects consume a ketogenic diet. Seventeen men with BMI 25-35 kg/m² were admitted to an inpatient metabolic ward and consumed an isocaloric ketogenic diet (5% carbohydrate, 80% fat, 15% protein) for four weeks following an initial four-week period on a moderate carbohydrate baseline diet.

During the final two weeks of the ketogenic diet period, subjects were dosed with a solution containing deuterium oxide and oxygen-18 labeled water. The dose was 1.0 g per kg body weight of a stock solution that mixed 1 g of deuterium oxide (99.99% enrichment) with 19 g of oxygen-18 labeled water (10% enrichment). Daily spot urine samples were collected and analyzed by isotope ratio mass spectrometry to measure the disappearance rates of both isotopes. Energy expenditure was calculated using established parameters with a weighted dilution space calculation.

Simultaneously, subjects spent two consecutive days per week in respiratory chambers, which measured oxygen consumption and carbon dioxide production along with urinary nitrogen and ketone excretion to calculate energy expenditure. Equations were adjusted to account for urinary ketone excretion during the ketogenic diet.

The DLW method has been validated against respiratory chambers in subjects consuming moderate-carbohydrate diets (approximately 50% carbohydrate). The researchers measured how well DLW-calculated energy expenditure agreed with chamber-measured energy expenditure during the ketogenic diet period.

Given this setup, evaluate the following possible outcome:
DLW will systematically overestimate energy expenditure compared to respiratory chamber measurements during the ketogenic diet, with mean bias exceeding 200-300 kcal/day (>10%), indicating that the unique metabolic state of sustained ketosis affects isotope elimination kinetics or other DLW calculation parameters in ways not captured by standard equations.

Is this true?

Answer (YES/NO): YES